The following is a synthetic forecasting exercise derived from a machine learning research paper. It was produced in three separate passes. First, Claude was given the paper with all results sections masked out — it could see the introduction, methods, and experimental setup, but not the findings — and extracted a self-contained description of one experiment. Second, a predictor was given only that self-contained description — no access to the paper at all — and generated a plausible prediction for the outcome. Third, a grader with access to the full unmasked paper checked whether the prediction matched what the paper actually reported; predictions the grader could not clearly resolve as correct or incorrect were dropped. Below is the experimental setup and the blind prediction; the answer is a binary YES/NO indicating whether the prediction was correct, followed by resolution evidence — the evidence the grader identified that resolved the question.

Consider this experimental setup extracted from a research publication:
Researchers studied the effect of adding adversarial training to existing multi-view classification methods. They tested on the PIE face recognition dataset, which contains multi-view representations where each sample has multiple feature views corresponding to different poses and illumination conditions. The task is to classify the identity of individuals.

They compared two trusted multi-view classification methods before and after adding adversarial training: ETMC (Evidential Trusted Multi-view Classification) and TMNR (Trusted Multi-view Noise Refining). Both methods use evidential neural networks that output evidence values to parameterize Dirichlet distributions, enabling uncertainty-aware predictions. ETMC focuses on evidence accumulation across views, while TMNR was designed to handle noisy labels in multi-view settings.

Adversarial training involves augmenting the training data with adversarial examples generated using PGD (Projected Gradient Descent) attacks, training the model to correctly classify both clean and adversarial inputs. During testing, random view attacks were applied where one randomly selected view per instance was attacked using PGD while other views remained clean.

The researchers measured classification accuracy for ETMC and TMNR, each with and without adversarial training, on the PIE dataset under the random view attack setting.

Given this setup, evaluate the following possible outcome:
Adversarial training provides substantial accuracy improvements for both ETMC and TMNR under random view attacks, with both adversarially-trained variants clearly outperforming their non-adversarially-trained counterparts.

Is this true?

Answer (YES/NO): NO